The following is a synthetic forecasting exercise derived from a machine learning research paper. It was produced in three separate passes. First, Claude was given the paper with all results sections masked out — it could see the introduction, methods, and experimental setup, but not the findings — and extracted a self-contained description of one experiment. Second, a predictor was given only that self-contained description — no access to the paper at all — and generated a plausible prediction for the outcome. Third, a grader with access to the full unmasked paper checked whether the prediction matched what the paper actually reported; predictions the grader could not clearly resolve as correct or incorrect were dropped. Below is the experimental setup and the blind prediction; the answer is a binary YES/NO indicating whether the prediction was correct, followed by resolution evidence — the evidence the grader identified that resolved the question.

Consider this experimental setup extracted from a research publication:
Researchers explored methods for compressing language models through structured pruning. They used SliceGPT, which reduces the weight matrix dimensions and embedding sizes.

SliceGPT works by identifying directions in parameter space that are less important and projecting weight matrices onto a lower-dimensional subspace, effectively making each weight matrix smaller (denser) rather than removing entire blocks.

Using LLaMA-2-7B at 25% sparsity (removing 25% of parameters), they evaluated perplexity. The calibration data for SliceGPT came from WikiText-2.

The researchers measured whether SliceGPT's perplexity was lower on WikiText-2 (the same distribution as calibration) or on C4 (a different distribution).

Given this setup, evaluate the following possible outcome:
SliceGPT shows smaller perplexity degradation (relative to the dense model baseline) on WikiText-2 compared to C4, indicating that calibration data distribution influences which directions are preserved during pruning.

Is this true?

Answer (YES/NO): YES